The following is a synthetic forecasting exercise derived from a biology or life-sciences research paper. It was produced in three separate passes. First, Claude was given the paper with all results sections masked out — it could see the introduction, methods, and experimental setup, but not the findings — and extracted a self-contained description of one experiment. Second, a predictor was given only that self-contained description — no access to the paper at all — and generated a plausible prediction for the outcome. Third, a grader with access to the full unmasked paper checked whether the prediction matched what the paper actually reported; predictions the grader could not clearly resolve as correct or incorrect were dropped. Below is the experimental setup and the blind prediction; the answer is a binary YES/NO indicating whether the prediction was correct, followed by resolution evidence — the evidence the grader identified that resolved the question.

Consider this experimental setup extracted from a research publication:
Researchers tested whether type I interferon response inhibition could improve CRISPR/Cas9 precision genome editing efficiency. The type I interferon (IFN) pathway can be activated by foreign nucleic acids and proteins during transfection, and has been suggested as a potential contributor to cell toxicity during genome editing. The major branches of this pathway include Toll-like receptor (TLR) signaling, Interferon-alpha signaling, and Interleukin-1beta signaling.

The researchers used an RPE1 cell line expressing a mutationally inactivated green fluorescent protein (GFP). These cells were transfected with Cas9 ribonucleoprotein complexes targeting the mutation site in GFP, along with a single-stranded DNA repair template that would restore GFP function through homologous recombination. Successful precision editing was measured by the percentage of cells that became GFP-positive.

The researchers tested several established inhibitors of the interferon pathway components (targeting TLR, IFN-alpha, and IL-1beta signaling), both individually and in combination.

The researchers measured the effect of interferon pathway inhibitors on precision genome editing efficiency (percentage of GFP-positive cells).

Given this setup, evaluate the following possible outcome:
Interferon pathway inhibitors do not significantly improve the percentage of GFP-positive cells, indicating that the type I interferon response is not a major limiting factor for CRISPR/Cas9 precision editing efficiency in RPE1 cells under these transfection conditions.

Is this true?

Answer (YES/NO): YES